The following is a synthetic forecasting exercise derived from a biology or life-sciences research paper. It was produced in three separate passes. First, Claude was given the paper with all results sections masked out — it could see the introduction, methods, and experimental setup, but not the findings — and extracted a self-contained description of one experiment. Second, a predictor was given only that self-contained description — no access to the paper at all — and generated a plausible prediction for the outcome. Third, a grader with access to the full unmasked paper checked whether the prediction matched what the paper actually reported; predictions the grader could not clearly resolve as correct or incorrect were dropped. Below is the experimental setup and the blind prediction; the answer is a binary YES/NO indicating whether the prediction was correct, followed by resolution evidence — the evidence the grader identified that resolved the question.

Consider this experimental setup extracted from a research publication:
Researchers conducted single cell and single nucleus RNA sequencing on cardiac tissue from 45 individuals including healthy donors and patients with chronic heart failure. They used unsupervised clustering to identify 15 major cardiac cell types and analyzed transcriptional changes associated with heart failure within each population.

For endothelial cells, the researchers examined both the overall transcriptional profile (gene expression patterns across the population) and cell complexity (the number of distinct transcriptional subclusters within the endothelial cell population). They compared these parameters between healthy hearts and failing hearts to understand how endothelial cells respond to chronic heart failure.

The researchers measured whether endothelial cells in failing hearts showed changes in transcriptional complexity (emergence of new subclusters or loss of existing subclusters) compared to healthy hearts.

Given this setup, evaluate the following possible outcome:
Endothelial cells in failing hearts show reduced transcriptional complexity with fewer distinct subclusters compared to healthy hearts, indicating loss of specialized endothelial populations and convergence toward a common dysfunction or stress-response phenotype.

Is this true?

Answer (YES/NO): NO